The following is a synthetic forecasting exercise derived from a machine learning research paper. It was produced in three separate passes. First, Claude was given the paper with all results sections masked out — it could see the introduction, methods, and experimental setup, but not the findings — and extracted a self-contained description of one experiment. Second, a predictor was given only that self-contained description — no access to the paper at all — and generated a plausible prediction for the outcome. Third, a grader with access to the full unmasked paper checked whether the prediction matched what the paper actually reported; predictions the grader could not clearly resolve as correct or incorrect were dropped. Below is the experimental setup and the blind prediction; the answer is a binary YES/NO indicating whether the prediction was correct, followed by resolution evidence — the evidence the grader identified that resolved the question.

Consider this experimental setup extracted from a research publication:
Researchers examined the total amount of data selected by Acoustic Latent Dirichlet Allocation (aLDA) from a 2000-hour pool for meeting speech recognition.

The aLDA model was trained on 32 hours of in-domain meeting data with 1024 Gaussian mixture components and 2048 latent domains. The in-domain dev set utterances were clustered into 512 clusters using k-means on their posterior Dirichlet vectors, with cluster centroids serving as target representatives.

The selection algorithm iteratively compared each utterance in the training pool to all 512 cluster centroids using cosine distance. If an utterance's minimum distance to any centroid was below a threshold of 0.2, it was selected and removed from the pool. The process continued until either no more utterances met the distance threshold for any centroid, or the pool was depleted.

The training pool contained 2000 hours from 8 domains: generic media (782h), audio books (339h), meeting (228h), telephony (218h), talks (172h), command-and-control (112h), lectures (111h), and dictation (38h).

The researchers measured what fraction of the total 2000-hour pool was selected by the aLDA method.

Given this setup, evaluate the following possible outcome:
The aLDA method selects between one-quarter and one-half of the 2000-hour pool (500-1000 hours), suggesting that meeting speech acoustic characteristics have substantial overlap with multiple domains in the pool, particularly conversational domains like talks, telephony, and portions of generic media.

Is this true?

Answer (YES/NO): YES